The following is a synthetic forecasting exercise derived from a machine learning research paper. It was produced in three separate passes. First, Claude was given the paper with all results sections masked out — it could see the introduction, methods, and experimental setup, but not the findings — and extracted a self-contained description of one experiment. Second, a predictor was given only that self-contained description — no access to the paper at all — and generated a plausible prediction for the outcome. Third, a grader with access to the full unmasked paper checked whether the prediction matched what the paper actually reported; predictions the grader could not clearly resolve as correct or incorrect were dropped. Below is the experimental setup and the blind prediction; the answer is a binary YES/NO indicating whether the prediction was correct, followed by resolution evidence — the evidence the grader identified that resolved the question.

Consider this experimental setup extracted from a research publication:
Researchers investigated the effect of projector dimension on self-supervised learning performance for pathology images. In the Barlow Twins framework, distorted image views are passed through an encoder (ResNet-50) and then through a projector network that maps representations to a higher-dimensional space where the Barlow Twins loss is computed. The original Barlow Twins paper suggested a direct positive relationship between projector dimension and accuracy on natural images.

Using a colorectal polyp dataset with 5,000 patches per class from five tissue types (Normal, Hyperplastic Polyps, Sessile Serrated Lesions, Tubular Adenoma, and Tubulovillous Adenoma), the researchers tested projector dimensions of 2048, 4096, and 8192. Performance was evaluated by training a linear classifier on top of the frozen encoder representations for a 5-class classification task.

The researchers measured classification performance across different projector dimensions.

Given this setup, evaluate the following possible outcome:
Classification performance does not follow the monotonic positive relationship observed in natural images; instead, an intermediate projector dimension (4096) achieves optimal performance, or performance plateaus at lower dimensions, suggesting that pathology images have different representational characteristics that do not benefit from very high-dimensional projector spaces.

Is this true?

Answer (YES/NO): NO